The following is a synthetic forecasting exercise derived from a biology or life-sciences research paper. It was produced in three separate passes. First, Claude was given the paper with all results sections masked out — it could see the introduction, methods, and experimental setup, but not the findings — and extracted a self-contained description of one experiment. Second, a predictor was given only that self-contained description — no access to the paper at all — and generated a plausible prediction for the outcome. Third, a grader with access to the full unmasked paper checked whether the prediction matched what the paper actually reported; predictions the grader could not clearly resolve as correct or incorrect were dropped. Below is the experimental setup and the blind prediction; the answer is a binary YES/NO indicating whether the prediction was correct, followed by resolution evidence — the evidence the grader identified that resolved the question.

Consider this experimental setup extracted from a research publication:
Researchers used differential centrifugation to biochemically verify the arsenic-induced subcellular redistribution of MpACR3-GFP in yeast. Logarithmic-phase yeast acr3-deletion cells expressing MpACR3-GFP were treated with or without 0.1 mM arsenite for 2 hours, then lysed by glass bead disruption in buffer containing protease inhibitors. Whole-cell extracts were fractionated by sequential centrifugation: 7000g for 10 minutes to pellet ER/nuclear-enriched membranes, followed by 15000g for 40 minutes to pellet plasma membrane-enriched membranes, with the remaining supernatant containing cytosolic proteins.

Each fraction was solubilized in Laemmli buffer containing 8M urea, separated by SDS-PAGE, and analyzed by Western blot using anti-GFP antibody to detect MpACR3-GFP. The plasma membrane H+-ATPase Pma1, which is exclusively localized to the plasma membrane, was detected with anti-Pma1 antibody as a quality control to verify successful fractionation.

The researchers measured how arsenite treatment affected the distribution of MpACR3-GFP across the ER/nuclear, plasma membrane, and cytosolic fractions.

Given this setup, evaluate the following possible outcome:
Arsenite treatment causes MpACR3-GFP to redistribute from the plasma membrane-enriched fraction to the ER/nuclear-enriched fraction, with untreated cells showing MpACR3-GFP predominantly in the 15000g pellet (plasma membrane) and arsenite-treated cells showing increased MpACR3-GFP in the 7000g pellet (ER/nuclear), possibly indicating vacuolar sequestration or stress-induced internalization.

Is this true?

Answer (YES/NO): NO